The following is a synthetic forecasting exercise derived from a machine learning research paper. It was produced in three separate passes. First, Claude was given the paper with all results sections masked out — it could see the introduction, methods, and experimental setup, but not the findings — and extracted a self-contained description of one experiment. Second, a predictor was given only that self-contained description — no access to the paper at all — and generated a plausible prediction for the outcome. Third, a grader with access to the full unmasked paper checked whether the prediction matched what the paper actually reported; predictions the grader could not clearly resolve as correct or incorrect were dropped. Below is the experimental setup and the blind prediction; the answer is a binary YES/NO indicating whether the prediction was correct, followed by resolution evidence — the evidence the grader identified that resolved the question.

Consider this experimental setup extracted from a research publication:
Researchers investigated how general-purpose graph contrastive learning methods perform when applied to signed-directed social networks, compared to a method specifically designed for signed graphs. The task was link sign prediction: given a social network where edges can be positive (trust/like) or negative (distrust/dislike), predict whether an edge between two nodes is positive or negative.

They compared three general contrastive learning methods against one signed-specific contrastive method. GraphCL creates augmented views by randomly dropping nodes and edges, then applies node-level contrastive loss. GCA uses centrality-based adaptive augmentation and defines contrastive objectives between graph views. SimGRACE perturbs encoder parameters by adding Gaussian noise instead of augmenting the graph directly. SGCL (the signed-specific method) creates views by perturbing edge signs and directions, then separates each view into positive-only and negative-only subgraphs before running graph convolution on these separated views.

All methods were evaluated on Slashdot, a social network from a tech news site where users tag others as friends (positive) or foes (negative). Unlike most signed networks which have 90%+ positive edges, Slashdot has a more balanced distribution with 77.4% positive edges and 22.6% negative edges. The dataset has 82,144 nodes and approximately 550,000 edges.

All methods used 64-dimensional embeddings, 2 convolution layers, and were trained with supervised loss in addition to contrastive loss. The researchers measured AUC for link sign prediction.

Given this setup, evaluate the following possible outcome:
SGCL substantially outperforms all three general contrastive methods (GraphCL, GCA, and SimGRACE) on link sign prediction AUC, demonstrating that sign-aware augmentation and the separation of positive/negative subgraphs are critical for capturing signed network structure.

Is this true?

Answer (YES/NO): NO